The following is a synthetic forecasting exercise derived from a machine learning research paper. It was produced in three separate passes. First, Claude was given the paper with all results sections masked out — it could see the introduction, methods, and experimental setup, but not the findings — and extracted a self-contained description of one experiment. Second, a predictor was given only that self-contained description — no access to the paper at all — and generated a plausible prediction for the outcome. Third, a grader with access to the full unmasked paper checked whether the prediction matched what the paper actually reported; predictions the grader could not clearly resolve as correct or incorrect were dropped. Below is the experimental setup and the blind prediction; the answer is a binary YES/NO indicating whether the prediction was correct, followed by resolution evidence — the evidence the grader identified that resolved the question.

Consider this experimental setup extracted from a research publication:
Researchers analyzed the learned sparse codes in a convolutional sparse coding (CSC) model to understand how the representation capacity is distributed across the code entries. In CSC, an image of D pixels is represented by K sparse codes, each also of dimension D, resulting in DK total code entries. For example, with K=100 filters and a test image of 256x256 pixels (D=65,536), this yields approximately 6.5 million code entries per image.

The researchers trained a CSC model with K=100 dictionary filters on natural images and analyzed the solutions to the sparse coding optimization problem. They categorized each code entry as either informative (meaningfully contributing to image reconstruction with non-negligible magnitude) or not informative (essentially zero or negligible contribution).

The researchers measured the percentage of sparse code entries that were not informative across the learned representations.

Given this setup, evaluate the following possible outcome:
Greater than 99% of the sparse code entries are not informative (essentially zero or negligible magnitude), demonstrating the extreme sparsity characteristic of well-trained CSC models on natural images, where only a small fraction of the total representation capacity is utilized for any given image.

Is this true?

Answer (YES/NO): YES